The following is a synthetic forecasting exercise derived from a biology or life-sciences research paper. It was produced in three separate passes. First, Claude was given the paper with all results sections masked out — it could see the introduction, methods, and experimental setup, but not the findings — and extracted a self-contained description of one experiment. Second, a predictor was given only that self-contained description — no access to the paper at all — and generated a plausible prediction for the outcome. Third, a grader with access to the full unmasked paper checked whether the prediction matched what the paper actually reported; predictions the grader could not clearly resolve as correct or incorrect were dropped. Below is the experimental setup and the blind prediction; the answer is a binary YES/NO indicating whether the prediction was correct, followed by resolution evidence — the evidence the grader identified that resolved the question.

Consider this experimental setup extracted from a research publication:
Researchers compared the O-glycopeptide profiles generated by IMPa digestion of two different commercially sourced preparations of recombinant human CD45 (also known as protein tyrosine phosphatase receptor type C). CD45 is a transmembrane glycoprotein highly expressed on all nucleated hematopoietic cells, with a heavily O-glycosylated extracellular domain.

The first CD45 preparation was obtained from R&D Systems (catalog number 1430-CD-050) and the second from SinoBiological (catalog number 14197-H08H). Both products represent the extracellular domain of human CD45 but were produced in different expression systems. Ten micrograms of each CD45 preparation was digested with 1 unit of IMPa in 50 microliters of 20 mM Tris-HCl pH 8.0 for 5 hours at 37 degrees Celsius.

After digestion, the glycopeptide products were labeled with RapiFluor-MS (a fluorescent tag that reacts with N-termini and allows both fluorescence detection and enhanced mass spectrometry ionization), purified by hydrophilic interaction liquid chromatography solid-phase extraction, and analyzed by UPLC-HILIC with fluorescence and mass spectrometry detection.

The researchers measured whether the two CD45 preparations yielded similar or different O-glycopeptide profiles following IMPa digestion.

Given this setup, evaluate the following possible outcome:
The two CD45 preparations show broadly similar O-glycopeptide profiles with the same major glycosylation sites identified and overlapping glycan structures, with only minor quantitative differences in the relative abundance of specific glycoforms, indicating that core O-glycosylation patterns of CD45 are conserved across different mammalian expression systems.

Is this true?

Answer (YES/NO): NO